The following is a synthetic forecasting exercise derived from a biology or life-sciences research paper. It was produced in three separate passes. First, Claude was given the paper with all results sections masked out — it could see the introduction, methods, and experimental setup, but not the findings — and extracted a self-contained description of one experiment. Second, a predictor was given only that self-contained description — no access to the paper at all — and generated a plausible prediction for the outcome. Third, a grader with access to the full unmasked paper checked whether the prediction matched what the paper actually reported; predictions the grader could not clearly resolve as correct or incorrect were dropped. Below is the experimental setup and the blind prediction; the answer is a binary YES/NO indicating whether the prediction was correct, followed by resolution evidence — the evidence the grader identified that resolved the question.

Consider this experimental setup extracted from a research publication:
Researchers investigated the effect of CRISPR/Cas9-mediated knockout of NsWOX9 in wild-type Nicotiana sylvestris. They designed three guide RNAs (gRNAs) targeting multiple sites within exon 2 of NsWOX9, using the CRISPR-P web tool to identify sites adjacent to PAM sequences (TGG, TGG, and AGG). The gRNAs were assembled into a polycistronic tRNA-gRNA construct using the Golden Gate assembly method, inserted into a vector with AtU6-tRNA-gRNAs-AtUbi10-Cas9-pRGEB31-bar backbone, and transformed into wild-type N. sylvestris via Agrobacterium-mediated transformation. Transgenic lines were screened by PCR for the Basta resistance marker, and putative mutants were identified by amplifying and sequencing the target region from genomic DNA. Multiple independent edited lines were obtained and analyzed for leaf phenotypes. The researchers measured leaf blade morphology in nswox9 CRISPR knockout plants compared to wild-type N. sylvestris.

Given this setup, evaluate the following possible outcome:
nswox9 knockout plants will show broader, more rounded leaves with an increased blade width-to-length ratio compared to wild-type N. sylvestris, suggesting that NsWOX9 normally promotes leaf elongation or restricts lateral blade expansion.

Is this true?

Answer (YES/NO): NO